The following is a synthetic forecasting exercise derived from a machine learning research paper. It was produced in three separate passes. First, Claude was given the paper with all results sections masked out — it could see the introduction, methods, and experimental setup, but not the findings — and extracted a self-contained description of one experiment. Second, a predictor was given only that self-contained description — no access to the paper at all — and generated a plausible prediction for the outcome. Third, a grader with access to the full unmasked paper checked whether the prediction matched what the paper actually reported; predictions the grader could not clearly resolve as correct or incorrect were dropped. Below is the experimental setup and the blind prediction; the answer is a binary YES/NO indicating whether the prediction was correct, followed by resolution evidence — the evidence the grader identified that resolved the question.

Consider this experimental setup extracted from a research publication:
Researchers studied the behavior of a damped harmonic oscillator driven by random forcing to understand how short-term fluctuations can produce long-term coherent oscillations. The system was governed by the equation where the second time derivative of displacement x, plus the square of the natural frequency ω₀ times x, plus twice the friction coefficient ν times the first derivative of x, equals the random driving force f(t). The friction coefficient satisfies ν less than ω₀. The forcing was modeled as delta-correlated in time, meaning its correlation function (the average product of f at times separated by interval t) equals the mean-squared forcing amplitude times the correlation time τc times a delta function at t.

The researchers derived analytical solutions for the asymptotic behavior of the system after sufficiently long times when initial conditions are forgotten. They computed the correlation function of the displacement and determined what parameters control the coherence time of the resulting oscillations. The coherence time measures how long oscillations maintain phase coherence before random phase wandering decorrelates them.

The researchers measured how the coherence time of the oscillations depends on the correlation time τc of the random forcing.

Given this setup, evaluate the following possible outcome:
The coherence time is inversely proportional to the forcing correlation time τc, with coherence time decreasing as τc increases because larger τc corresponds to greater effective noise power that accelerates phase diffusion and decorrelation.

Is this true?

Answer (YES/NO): NO